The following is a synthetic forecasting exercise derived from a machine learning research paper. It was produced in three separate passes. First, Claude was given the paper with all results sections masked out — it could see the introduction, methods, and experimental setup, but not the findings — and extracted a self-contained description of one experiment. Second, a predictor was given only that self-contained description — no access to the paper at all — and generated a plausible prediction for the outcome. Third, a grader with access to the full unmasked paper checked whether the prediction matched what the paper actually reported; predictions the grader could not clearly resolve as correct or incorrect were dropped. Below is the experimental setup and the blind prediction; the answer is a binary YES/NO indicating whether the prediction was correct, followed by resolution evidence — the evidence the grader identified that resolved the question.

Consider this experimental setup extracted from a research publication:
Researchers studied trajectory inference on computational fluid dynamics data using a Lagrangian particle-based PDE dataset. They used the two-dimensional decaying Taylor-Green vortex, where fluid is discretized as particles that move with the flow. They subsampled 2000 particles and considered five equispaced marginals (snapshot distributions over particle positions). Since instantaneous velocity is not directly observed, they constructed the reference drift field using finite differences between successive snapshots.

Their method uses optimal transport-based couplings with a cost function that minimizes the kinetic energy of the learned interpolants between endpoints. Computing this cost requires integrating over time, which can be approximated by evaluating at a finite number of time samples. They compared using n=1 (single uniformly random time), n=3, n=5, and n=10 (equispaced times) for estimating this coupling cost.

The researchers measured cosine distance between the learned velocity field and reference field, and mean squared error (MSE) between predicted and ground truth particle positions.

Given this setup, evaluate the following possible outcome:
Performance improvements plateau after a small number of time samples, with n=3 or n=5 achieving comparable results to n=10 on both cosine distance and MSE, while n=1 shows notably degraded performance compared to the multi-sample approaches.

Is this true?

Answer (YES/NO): NO